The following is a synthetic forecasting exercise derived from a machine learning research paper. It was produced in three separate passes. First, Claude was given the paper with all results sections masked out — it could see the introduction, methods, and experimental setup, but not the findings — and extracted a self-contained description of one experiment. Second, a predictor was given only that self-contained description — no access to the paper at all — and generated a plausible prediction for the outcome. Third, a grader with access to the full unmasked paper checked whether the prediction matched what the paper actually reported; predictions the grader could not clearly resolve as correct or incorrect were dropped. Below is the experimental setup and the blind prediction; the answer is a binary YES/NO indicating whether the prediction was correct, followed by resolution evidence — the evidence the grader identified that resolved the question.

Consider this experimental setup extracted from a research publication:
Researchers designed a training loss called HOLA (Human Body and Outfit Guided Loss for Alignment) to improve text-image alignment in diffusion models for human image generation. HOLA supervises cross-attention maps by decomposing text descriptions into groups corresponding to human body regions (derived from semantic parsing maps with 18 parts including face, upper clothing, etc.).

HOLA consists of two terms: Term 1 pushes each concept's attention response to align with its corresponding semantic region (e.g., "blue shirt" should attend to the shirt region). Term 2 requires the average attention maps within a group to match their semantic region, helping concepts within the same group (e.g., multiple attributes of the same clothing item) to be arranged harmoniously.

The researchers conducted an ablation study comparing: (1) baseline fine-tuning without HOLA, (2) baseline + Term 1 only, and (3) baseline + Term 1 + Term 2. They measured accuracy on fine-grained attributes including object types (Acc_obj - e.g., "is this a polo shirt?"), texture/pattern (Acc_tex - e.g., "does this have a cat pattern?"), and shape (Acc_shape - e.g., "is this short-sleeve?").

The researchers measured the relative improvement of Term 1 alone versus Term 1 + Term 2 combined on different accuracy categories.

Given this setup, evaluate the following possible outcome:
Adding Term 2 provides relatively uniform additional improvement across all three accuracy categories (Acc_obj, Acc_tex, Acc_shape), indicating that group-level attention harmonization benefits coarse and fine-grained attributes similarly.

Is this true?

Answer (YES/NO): NO